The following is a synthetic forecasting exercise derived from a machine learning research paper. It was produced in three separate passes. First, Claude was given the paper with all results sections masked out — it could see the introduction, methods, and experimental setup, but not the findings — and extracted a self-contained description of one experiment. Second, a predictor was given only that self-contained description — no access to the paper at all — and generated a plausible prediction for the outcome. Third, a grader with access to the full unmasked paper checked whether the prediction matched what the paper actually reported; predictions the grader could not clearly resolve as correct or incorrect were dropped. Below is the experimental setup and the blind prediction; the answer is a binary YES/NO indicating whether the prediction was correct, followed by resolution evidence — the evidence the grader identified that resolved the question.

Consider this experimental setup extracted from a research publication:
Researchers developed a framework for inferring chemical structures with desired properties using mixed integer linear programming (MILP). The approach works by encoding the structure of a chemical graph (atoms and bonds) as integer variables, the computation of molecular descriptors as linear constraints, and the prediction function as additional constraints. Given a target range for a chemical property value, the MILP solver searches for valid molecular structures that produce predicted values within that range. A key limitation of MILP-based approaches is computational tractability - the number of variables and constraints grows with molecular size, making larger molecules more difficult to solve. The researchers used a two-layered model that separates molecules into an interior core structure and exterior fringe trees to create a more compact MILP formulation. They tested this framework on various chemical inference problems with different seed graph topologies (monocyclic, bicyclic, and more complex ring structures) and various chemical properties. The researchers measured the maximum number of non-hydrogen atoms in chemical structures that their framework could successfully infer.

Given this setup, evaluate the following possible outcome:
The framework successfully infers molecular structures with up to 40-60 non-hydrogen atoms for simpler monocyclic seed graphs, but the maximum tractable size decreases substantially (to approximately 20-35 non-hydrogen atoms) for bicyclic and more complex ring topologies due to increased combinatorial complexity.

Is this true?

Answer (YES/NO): NO